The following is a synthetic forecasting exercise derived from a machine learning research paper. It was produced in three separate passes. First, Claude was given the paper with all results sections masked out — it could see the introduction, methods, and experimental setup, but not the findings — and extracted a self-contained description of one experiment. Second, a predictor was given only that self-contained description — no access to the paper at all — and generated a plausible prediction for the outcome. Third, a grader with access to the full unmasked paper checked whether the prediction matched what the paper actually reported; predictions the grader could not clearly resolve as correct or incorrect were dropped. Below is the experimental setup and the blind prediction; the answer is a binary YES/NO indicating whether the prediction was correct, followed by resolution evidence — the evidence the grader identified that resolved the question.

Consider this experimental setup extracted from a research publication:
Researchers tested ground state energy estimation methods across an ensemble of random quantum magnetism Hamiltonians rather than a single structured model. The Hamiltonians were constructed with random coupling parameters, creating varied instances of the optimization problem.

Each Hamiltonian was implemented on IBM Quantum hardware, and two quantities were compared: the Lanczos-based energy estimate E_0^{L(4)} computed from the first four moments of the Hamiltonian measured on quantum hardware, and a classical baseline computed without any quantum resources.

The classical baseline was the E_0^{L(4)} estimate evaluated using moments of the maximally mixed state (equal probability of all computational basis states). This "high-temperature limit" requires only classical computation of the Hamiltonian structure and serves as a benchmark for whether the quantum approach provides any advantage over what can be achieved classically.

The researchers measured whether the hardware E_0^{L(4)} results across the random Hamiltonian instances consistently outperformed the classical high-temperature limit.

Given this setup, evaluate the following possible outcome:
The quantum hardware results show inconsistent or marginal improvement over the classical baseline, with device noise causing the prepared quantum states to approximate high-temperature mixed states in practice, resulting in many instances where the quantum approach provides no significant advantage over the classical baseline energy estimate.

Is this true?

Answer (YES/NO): NO